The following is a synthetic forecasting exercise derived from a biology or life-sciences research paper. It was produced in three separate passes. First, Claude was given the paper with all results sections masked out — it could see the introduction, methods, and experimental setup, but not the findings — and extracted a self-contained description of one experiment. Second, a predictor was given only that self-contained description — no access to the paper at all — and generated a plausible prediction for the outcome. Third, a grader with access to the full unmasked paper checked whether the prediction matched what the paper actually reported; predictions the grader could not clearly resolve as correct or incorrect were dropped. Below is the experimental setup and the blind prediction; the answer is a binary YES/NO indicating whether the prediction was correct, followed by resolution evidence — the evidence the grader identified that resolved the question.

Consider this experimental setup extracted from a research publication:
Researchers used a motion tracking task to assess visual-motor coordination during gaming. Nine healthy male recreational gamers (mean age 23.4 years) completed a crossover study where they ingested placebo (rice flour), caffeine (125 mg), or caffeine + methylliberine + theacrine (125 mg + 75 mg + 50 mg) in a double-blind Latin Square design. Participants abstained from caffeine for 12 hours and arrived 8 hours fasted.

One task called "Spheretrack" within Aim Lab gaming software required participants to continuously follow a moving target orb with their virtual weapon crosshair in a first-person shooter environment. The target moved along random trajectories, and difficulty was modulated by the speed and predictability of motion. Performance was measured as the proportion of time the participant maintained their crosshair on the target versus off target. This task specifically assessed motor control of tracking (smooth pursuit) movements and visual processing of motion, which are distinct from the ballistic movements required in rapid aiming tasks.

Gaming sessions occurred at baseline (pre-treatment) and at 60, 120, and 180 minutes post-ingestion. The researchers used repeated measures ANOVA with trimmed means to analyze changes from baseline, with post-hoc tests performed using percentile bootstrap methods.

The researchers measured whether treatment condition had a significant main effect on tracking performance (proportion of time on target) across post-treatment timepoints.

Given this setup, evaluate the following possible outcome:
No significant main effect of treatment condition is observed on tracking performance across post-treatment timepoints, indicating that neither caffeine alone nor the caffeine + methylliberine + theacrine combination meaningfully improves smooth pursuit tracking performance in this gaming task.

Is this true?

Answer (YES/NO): NO